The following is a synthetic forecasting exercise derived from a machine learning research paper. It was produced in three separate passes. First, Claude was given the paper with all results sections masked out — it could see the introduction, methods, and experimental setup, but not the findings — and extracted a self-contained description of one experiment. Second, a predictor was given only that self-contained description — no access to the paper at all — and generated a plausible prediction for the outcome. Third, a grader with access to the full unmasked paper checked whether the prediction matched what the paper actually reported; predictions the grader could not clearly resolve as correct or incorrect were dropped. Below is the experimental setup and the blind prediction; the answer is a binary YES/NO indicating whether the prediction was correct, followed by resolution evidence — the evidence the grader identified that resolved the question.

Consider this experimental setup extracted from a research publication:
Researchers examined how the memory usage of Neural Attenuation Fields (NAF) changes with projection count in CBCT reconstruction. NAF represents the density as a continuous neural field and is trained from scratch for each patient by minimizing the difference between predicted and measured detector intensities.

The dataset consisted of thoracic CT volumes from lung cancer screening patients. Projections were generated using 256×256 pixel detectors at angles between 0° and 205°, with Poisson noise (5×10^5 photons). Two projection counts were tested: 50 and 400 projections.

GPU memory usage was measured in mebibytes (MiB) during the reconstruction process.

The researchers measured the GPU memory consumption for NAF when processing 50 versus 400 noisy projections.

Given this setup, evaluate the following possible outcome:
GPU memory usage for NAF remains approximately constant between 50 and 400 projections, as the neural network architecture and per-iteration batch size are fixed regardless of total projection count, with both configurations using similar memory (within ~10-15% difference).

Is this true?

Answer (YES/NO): NO